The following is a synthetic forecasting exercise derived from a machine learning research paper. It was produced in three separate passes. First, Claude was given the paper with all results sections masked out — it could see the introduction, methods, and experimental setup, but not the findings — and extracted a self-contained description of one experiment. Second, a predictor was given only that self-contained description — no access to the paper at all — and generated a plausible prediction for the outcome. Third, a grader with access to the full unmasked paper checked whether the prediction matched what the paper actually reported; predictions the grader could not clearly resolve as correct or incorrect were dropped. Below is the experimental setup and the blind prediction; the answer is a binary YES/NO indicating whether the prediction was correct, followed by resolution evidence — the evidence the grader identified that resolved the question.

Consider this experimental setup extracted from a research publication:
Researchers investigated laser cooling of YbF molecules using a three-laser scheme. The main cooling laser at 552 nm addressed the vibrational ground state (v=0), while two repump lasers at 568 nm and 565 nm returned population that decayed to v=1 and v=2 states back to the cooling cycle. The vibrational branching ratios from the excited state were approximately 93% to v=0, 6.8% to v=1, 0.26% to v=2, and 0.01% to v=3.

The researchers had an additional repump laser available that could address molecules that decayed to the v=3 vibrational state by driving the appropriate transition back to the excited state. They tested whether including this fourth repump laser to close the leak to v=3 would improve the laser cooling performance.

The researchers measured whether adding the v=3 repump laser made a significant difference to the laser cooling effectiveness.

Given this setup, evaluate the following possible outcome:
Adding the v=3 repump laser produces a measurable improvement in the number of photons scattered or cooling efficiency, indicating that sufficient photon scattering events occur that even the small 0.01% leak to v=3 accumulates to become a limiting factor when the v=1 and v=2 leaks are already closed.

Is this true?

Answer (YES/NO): NO